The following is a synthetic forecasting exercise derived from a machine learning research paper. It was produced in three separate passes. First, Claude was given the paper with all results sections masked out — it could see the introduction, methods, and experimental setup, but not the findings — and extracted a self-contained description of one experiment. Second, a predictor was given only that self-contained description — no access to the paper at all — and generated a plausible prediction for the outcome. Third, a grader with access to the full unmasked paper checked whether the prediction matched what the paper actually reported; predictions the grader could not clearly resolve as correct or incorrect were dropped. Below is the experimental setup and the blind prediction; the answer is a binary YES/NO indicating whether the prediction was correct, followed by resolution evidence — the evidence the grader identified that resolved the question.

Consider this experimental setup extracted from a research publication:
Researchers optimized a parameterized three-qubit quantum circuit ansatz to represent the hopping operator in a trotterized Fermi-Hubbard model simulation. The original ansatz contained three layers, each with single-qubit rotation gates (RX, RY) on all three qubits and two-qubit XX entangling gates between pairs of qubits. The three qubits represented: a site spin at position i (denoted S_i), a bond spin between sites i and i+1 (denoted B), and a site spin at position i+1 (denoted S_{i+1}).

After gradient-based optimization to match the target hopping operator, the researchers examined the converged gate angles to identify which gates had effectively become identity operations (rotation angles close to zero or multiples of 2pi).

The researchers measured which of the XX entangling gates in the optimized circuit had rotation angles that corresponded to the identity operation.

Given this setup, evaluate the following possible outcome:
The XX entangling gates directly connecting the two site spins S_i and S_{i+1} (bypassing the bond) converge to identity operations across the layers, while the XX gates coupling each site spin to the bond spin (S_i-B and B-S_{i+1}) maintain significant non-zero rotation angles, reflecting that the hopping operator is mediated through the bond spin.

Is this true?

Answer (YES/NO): NO